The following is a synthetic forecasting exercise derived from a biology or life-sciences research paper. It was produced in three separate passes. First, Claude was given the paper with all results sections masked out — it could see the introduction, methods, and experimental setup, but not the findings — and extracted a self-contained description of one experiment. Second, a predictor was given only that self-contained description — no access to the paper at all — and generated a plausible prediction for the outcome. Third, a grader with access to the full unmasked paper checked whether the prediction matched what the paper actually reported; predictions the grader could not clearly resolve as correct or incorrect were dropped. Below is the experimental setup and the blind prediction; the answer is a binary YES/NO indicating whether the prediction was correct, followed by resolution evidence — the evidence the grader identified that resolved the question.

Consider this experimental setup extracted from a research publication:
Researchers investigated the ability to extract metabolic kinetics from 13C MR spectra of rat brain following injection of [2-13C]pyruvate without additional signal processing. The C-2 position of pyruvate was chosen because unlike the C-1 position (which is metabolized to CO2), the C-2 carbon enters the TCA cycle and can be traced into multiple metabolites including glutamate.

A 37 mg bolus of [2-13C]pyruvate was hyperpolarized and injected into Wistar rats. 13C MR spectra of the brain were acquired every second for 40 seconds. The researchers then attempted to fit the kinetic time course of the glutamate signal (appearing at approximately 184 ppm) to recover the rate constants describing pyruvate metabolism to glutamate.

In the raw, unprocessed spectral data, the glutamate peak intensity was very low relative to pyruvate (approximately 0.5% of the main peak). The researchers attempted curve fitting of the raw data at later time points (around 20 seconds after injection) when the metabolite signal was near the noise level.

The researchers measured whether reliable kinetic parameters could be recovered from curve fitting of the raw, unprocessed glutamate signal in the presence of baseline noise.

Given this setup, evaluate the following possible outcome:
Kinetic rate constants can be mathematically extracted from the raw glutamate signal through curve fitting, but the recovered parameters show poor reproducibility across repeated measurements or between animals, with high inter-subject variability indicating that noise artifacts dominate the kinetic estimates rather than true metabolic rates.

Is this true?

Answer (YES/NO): NO